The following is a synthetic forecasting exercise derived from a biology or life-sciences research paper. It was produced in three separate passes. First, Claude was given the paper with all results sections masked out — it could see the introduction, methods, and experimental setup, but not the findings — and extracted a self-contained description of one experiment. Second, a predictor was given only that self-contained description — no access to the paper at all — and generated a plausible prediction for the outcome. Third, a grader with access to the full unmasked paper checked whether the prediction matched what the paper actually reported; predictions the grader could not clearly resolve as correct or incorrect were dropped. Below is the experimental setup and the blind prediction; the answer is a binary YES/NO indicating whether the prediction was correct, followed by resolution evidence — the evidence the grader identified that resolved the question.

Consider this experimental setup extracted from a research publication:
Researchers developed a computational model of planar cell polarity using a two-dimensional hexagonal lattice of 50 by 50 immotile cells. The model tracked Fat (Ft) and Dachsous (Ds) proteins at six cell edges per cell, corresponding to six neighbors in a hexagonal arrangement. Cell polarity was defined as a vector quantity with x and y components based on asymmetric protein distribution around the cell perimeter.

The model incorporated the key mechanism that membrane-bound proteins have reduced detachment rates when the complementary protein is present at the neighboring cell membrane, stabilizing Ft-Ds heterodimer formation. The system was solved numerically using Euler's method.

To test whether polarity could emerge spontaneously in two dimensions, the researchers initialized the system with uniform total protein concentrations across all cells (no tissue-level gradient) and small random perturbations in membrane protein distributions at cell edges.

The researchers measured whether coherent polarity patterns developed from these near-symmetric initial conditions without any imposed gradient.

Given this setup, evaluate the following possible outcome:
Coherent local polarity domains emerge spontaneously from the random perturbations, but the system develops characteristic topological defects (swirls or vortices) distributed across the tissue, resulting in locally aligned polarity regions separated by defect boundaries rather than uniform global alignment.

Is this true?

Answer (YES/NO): NO